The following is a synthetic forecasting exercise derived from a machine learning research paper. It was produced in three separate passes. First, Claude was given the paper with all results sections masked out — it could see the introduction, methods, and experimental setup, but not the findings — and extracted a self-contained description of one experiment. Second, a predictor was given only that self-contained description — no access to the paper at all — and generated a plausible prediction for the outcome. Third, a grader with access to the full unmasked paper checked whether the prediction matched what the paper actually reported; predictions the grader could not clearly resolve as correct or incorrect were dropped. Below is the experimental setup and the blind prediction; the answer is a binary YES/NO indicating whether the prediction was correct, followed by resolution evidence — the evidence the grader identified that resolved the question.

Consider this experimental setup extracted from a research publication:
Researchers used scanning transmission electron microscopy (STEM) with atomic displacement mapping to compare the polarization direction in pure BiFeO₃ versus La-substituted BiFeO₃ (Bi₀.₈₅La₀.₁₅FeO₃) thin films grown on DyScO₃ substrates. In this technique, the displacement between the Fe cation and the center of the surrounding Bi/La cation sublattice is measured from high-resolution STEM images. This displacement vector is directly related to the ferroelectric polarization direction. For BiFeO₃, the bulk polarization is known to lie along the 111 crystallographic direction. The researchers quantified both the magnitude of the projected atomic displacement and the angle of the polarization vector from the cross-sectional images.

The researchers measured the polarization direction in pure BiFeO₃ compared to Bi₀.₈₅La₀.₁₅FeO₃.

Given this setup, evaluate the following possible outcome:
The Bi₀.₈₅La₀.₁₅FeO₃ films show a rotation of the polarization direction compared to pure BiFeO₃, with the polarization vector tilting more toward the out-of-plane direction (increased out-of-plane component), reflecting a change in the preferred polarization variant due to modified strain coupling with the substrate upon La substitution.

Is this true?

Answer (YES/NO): YES